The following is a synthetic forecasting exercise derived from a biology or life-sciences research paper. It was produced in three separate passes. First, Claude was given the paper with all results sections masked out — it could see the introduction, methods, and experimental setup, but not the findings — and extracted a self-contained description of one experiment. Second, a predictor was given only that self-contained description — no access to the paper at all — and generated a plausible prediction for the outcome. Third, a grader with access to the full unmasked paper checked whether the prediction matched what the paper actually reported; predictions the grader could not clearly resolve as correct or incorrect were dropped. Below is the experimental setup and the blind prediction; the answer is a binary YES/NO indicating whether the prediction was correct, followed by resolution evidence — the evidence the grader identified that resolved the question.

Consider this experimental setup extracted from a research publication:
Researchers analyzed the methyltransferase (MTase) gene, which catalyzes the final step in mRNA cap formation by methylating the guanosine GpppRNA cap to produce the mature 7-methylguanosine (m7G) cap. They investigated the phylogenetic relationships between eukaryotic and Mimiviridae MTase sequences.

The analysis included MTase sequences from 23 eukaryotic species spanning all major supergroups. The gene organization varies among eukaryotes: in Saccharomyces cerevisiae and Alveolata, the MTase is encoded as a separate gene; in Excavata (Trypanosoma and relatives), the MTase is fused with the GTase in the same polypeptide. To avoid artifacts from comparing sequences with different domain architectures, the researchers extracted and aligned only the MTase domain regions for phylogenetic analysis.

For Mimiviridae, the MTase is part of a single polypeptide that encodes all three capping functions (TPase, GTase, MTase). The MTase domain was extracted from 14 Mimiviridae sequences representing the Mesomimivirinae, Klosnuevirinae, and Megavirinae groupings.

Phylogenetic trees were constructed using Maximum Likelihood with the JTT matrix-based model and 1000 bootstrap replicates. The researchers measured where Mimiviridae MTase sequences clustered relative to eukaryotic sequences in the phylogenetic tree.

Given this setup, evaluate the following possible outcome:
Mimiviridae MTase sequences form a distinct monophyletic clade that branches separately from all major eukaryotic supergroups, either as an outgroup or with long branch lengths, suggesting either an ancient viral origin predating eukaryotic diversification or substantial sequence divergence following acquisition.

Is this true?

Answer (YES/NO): YES